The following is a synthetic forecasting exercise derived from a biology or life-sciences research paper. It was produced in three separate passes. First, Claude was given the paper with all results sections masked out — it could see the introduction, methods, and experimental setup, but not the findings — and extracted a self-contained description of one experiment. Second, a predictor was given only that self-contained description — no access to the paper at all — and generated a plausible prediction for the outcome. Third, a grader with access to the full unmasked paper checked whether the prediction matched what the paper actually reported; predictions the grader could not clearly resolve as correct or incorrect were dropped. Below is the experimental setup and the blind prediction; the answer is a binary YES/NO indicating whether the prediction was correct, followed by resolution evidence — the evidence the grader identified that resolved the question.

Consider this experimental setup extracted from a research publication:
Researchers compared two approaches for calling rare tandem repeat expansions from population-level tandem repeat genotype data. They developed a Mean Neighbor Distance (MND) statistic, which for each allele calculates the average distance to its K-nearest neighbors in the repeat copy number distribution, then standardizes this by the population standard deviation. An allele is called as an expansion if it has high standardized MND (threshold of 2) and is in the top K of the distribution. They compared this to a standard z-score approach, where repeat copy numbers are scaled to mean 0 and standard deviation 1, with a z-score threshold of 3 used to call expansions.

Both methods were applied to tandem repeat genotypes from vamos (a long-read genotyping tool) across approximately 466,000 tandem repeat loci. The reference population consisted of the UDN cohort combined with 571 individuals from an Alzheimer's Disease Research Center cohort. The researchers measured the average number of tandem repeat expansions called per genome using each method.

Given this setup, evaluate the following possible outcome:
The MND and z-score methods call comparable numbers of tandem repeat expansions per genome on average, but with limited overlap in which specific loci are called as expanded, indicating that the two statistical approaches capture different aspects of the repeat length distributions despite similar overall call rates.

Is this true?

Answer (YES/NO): NO